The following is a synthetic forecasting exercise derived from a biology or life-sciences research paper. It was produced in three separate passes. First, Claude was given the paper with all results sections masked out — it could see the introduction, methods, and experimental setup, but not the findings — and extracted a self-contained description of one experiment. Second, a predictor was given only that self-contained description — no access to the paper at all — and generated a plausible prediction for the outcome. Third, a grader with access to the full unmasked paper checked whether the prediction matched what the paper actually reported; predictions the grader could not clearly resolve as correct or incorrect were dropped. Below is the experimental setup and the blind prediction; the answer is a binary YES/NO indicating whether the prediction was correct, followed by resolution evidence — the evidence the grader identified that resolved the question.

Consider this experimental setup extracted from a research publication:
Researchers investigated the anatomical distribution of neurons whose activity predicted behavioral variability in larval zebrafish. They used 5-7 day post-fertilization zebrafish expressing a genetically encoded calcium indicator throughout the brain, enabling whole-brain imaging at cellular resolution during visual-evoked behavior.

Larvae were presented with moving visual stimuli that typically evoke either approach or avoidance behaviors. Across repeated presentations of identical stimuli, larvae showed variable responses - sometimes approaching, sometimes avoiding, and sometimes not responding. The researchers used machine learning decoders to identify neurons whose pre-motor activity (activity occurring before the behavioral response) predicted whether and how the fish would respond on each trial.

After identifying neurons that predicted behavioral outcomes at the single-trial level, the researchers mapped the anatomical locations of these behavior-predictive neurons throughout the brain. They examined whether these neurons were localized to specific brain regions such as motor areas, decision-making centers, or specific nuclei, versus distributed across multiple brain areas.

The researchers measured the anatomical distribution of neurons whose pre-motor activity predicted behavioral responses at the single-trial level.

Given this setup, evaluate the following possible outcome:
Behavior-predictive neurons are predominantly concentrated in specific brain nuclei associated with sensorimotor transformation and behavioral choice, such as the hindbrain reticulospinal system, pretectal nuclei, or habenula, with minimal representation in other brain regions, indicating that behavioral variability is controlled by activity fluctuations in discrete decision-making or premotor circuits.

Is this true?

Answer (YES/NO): NO